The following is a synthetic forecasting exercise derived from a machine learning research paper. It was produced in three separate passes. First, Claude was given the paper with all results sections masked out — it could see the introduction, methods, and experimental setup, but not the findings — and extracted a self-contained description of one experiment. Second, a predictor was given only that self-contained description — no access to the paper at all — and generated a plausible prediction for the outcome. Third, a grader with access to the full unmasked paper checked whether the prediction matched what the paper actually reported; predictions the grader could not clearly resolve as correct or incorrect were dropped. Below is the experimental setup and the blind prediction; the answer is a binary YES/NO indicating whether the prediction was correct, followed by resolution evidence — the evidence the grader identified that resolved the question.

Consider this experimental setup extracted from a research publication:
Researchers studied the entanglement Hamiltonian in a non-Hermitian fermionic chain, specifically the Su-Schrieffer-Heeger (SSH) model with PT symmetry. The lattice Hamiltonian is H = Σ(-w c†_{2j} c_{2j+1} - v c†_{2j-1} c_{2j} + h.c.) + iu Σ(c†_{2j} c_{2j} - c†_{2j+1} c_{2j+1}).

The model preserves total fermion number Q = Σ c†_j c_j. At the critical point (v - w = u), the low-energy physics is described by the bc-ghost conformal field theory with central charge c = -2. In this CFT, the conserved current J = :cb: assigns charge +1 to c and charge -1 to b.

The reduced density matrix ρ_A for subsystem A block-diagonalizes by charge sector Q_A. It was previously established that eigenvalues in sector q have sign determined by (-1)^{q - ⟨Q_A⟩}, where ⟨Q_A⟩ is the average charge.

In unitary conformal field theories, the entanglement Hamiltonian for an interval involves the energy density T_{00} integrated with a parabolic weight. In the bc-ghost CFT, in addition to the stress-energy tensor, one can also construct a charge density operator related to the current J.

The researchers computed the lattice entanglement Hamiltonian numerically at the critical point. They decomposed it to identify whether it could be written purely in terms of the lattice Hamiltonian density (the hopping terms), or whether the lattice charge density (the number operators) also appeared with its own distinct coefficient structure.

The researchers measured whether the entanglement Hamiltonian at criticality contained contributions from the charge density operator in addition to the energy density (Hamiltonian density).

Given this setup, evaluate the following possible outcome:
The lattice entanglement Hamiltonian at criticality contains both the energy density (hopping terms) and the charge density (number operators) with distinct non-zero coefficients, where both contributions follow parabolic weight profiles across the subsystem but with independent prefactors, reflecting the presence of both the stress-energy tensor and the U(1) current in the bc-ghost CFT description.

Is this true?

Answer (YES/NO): NO